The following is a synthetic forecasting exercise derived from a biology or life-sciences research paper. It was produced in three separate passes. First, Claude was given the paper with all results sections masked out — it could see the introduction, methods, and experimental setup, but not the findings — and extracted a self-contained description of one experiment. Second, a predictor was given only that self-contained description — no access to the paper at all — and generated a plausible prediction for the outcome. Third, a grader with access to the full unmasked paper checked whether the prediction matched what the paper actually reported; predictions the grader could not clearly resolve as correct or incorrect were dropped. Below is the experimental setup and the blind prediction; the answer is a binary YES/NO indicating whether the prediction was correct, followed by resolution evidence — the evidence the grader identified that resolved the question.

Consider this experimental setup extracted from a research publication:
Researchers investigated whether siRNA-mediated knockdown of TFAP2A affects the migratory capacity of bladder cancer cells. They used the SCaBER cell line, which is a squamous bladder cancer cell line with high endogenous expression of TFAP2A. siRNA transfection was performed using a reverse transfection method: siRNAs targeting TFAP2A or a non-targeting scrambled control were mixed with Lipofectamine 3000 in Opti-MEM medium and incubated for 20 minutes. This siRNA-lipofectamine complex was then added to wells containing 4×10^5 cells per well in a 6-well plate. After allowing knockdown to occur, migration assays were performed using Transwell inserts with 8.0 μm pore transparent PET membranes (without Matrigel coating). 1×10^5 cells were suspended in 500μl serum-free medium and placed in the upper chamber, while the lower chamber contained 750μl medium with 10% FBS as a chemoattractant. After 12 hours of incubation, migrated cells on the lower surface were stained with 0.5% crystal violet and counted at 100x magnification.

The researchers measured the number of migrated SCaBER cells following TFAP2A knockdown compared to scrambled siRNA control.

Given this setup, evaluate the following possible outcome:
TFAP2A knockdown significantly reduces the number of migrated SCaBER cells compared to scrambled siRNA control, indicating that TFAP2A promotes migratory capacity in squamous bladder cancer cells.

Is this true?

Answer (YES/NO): YES